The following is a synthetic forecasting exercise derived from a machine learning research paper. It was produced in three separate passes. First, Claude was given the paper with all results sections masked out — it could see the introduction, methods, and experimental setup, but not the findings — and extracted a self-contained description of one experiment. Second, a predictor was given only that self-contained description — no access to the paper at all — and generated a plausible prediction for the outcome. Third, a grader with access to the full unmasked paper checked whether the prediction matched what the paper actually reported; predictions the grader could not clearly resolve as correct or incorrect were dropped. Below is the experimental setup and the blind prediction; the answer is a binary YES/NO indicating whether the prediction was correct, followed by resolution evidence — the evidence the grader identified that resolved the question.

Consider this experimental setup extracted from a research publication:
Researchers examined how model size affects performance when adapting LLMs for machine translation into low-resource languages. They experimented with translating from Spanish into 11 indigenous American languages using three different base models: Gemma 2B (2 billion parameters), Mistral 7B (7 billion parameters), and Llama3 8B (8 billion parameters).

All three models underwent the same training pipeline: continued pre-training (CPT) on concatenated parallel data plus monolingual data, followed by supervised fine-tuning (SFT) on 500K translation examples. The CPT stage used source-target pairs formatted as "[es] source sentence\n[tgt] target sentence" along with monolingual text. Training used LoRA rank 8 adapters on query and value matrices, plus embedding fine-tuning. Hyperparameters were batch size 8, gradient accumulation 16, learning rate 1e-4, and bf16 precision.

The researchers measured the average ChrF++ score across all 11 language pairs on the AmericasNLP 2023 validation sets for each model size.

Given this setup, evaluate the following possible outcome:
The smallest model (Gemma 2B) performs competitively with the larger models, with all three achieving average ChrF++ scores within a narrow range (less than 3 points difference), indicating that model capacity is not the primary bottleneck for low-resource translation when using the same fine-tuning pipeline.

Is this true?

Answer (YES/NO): NO